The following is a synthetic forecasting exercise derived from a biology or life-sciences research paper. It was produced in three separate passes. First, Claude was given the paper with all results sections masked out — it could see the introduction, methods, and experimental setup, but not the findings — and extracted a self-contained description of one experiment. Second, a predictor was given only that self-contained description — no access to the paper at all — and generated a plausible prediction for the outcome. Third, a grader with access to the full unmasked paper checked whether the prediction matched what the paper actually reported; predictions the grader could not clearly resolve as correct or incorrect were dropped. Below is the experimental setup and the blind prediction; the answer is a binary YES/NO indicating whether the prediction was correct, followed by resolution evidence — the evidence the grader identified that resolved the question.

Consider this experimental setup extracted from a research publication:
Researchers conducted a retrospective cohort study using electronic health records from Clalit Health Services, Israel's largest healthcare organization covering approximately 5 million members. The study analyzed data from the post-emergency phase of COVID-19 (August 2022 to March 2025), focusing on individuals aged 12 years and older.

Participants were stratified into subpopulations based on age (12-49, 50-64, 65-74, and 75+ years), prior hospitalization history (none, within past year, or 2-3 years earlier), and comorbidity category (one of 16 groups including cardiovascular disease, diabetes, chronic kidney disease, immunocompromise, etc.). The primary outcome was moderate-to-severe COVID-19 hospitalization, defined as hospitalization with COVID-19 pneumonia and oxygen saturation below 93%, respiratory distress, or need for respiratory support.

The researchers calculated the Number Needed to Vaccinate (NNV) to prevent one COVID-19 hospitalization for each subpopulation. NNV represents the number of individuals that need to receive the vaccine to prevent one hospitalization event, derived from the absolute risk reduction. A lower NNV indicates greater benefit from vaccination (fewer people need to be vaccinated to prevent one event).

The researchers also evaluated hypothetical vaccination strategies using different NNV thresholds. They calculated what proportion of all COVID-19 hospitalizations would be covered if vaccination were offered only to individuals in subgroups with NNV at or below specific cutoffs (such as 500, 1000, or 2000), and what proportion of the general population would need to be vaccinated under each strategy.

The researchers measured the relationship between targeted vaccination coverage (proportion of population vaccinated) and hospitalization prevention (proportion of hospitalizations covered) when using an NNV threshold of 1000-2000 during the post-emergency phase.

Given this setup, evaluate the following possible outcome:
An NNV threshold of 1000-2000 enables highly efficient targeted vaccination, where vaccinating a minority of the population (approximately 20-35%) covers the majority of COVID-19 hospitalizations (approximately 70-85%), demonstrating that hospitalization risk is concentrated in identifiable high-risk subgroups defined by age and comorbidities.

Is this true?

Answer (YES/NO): NO